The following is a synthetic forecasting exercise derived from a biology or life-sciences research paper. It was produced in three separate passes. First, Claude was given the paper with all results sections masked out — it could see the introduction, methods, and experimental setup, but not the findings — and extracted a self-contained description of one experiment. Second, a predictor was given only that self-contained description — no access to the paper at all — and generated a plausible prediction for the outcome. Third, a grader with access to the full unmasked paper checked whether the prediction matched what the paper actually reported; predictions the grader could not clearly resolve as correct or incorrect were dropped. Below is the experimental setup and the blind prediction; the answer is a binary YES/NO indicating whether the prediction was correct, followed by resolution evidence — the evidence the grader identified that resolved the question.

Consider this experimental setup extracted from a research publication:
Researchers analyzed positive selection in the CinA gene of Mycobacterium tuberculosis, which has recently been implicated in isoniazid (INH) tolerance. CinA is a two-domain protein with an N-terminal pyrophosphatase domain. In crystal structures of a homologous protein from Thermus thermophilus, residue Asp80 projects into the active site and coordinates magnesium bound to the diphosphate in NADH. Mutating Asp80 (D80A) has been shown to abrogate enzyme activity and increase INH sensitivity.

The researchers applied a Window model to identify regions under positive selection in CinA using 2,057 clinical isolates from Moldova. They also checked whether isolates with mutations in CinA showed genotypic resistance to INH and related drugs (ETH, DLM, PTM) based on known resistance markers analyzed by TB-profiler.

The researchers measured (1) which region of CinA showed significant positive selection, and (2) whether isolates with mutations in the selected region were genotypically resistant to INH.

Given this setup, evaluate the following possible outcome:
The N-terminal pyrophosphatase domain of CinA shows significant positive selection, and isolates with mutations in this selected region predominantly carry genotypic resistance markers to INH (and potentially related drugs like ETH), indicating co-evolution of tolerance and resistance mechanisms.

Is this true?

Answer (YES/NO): NO